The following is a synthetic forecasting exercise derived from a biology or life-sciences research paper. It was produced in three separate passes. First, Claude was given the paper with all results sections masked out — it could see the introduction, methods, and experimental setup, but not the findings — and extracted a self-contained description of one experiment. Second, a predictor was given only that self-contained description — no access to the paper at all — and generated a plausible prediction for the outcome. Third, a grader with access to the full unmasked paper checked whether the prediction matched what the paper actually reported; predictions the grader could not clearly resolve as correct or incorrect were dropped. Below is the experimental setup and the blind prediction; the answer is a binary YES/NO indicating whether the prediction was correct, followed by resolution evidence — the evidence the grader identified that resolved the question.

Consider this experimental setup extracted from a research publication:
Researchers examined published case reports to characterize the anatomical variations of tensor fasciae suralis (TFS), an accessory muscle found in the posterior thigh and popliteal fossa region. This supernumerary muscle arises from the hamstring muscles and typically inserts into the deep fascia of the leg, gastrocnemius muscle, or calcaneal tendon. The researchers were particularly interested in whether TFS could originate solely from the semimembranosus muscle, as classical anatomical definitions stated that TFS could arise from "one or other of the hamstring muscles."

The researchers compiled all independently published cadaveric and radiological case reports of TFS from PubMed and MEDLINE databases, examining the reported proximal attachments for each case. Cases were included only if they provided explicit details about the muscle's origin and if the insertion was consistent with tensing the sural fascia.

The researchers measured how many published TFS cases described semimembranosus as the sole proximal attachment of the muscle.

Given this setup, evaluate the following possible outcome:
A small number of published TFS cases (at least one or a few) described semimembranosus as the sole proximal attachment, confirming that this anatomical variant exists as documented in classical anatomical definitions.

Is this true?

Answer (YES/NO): NO